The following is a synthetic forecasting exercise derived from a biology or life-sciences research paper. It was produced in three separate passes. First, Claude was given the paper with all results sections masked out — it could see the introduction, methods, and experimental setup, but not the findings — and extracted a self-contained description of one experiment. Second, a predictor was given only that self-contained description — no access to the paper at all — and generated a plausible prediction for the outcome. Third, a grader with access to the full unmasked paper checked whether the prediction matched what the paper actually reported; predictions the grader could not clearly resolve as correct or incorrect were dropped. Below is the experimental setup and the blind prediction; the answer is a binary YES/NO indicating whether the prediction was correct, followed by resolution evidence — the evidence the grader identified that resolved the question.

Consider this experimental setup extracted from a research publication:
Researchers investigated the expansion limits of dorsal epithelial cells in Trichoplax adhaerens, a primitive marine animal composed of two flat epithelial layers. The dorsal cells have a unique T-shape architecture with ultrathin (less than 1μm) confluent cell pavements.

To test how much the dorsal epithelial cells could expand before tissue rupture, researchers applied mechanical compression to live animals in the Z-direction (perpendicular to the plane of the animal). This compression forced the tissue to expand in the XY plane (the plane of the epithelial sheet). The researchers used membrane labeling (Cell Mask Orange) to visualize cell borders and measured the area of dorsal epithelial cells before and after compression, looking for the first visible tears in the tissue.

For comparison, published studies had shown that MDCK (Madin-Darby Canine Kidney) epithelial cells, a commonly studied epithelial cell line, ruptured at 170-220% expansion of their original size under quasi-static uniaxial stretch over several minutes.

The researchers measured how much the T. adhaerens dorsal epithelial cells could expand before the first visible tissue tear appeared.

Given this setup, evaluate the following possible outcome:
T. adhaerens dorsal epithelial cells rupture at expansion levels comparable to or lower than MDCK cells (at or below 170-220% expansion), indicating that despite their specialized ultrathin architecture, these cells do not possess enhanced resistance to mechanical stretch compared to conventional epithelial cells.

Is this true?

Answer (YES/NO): NO